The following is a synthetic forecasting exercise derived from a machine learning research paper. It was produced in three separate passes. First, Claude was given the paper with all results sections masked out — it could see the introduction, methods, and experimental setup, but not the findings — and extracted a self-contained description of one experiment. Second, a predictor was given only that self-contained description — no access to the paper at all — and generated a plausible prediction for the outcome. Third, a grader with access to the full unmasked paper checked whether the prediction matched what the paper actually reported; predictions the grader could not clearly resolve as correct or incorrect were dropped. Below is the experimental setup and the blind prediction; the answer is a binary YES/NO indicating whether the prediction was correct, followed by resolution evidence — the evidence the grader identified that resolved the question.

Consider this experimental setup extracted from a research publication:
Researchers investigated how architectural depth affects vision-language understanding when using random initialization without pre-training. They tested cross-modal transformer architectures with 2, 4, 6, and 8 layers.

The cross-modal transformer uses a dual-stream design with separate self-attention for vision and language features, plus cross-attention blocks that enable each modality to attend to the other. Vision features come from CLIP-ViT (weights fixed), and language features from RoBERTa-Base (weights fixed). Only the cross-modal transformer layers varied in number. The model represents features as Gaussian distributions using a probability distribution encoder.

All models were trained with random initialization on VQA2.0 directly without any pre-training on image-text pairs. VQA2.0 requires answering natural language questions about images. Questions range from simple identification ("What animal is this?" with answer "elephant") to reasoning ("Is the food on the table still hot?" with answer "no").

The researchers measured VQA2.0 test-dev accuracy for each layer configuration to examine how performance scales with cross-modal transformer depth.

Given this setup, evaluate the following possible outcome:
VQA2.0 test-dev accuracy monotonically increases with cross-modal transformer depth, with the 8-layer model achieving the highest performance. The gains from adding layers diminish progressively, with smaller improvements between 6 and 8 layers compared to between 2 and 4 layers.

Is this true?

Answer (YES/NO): NO